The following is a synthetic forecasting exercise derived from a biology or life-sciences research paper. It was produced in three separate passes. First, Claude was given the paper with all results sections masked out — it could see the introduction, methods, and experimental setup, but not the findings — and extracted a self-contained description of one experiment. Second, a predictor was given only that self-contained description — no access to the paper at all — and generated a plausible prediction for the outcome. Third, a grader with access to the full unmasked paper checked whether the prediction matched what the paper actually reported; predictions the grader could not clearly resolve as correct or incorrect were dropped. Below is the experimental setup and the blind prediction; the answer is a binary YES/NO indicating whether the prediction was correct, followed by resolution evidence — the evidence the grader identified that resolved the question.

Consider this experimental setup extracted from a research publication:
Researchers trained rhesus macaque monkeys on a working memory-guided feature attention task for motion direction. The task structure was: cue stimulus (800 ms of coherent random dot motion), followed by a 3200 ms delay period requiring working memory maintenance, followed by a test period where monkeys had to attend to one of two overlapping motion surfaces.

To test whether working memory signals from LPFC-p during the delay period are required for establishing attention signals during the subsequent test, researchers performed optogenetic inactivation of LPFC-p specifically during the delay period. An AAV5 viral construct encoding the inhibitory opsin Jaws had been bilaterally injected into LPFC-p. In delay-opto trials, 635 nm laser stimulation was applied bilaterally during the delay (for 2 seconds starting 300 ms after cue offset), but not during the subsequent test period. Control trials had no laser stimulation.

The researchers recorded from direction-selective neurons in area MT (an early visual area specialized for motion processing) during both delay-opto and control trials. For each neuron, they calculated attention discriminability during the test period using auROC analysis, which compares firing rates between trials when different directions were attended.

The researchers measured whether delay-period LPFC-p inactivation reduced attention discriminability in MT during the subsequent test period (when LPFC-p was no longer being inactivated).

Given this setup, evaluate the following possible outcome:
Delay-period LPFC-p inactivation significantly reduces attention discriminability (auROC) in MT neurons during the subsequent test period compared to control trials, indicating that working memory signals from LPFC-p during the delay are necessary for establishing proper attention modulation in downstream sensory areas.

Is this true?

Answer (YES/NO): NO